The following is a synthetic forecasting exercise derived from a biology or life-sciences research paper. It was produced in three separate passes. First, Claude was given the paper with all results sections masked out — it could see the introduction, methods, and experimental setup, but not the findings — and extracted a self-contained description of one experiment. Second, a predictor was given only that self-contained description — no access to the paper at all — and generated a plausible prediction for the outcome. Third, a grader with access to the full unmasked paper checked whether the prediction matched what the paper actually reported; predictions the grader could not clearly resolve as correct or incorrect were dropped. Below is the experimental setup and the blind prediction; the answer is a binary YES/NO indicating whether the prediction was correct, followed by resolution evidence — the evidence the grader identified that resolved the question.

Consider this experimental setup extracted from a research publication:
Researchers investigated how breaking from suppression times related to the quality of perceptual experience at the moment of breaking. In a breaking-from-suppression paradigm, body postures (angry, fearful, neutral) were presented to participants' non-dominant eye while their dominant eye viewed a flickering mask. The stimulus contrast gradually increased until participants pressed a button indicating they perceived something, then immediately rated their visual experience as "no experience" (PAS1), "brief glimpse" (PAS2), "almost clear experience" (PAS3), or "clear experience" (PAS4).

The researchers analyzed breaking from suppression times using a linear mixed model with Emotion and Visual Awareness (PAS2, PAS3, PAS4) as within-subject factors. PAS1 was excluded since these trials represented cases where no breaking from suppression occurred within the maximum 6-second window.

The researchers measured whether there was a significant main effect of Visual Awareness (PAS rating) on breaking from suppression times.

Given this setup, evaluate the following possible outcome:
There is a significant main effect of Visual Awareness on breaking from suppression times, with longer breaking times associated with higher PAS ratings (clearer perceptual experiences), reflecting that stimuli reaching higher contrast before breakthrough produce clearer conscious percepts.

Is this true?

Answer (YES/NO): YES